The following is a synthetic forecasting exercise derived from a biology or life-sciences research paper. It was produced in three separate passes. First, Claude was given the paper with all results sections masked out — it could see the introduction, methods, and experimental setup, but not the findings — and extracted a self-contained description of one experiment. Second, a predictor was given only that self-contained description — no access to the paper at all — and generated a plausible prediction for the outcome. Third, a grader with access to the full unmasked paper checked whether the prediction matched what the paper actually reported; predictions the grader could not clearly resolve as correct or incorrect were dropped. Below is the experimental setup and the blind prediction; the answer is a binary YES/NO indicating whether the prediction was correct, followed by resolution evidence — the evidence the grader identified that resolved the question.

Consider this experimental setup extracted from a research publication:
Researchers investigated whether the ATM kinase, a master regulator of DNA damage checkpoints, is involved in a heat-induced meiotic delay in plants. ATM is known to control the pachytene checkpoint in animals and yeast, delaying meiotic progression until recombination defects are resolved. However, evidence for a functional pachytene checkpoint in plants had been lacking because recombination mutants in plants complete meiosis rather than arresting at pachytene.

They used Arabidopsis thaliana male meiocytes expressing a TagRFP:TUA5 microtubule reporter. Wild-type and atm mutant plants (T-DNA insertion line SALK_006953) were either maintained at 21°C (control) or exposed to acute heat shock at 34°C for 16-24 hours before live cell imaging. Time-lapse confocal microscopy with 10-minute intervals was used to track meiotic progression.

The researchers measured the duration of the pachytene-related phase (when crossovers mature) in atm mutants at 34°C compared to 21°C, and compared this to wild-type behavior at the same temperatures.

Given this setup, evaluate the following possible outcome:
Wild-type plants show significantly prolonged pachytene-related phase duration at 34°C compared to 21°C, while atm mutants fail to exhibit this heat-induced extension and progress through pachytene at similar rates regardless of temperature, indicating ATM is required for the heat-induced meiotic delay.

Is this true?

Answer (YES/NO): YES